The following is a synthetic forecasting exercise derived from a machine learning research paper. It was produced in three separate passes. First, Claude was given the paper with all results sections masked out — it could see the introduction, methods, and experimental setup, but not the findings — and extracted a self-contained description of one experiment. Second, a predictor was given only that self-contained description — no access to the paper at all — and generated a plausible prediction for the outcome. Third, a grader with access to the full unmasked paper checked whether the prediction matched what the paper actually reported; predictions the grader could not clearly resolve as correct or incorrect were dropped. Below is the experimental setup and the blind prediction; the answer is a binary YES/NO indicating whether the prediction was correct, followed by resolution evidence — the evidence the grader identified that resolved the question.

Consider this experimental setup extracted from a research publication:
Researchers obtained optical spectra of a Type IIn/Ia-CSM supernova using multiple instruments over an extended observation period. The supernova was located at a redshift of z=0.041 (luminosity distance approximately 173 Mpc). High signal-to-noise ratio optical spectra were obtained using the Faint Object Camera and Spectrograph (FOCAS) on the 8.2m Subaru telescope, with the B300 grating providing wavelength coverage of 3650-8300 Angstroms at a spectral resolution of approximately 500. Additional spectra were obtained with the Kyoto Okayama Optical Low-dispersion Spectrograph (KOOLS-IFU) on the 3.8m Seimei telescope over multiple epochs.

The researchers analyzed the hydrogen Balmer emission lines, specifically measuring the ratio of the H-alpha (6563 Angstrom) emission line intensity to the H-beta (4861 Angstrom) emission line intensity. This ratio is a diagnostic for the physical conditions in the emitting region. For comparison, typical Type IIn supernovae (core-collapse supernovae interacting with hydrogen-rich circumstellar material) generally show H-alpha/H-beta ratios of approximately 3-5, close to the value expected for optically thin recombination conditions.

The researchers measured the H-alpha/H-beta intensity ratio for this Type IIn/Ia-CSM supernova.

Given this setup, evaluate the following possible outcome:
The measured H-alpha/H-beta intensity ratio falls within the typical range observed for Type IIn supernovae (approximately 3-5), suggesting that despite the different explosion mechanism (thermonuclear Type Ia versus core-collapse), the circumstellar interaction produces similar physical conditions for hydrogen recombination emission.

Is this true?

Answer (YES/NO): NO